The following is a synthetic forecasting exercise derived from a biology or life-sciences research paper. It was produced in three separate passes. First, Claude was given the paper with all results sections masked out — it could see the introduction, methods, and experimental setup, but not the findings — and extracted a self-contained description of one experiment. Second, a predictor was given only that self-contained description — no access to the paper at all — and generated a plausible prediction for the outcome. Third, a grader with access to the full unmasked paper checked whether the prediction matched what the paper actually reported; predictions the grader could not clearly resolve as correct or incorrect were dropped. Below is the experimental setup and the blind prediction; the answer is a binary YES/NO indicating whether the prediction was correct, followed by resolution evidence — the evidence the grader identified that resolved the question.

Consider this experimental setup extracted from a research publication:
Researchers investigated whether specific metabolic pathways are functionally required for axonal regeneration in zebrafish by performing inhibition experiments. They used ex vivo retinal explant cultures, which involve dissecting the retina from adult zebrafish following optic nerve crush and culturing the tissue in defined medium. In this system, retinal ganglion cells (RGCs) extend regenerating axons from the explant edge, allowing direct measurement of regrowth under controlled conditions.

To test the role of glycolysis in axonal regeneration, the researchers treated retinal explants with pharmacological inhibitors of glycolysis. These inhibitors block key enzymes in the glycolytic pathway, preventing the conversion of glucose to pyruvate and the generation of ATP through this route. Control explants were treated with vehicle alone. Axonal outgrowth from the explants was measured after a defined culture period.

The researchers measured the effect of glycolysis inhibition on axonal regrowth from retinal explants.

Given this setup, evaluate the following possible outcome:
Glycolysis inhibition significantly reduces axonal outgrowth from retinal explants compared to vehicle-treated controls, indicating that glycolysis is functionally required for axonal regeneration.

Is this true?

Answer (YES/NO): YES